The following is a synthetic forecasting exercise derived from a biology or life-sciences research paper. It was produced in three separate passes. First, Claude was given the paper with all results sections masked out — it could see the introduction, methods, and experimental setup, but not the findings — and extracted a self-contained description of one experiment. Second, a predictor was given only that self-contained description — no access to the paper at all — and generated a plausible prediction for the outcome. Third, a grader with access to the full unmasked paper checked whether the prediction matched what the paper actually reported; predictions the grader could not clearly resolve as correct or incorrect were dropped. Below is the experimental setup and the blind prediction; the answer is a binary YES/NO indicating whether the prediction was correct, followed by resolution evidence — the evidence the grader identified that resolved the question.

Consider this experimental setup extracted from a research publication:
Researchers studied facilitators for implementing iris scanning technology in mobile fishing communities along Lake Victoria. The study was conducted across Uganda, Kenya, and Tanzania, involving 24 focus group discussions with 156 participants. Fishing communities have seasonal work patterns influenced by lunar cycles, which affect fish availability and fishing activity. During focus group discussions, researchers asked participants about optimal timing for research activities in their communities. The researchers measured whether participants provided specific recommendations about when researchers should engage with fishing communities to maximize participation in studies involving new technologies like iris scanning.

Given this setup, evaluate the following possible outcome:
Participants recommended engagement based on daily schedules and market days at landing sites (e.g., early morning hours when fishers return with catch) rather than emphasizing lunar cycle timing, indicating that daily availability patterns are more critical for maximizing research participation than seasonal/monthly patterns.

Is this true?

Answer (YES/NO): NO